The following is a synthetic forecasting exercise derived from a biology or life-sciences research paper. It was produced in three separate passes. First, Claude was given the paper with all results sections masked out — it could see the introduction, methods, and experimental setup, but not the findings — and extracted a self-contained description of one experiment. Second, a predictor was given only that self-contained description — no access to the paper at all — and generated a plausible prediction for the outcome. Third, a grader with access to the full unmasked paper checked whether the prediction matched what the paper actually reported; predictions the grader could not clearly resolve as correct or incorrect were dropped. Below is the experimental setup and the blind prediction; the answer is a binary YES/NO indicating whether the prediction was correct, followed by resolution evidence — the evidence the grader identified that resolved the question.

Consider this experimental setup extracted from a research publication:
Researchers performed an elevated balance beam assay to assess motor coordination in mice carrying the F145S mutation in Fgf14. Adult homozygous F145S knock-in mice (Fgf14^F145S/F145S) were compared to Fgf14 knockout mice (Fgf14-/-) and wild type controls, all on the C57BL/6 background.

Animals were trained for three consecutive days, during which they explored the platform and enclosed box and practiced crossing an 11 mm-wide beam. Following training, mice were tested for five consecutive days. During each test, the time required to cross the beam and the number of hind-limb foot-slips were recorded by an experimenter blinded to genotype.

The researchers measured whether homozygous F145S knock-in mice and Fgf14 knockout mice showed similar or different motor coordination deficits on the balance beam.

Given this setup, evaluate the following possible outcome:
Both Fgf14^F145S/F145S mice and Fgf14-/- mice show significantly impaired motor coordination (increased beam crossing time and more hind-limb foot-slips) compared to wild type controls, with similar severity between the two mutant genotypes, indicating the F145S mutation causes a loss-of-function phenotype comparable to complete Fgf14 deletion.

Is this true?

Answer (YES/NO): YES